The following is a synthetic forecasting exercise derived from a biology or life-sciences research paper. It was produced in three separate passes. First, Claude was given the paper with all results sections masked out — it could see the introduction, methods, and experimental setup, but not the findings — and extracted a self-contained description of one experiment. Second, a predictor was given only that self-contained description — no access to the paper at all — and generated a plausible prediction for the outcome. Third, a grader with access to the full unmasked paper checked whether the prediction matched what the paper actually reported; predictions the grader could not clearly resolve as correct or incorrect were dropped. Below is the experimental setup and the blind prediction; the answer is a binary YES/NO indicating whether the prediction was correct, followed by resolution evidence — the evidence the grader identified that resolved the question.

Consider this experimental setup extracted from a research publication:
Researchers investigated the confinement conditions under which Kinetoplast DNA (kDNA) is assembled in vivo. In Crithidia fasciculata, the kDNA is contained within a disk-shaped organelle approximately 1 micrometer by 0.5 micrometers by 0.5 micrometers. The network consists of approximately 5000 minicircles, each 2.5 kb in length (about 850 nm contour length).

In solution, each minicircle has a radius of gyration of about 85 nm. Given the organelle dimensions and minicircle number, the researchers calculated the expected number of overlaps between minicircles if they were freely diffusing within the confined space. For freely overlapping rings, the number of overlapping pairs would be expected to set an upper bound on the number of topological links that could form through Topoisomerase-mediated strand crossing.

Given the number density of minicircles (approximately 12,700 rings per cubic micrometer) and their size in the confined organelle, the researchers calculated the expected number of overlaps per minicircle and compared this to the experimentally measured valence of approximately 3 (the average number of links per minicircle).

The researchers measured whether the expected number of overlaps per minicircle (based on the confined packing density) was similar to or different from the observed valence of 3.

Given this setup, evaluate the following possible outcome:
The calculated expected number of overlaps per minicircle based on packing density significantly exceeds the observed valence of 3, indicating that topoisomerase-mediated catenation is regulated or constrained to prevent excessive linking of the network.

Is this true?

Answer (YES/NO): YES